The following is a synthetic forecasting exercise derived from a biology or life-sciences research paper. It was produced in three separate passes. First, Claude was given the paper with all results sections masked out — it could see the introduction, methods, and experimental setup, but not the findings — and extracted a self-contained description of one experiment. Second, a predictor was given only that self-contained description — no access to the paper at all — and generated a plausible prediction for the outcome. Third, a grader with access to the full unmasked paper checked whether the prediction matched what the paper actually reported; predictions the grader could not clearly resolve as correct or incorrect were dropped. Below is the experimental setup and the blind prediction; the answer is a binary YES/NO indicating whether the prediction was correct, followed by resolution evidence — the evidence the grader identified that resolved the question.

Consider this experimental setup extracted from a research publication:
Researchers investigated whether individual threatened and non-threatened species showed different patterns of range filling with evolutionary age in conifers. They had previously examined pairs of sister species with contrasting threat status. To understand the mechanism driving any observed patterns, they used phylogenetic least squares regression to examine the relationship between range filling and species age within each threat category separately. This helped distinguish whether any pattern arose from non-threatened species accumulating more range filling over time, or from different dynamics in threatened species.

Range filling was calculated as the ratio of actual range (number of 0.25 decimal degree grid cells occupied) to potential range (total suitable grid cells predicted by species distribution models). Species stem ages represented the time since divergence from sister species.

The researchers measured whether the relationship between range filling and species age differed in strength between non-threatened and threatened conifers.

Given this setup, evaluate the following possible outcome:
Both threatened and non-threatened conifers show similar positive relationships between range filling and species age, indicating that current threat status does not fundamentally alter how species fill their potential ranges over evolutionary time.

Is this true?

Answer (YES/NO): NO